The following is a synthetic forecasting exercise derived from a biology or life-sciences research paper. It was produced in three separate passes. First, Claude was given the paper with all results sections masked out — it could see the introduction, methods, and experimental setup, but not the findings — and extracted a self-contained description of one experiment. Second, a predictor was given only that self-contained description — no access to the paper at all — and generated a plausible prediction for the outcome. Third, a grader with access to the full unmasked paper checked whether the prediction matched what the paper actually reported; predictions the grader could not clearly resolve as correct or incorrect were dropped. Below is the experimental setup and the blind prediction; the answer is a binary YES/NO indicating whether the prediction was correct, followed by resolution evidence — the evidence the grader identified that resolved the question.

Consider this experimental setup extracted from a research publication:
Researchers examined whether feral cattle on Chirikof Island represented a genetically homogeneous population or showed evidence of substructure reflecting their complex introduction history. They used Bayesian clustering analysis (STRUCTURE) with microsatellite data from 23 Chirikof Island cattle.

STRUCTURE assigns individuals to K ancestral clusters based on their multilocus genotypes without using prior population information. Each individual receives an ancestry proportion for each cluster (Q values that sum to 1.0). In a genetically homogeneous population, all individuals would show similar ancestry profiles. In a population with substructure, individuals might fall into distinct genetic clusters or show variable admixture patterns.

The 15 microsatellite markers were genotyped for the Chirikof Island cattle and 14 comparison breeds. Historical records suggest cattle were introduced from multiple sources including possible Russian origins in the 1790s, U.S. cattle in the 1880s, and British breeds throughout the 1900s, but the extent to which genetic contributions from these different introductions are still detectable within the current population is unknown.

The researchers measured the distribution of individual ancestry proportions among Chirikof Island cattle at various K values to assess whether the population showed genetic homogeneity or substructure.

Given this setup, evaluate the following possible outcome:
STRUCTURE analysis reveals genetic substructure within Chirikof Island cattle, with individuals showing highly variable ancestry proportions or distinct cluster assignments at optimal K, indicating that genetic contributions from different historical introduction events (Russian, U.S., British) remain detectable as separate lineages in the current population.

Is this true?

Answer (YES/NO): NO